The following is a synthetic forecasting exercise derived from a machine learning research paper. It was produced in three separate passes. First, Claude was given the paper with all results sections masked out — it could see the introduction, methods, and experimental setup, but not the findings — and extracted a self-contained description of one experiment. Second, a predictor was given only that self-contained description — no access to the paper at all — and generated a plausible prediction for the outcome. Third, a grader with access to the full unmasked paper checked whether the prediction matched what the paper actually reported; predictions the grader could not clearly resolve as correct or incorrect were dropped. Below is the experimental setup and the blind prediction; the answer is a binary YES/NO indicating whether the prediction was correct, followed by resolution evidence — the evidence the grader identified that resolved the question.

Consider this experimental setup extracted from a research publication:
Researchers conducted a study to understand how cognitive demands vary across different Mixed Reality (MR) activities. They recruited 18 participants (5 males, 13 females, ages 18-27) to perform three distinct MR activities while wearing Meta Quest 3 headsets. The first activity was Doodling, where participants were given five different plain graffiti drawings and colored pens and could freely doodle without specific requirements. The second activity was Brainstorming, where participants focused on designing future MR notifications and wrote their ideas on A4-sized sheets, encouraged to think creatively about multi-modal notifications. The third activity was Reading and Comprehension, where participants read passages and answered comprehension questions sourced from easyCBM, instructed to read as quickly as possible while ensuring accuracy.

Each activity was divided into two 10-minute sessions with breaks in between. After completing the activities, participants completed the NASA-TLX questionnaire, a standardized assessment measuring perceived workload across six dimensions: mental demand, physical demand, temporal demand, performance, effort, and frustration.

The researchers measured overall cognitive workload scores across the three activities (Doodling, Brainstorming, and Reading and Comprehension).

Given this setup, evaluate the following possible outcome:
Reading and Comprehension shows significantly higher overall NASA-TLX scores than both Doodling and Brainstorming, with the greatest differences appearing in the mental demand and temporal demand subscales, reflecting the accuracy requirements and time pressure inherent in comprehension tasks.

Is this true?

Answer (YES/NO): NO